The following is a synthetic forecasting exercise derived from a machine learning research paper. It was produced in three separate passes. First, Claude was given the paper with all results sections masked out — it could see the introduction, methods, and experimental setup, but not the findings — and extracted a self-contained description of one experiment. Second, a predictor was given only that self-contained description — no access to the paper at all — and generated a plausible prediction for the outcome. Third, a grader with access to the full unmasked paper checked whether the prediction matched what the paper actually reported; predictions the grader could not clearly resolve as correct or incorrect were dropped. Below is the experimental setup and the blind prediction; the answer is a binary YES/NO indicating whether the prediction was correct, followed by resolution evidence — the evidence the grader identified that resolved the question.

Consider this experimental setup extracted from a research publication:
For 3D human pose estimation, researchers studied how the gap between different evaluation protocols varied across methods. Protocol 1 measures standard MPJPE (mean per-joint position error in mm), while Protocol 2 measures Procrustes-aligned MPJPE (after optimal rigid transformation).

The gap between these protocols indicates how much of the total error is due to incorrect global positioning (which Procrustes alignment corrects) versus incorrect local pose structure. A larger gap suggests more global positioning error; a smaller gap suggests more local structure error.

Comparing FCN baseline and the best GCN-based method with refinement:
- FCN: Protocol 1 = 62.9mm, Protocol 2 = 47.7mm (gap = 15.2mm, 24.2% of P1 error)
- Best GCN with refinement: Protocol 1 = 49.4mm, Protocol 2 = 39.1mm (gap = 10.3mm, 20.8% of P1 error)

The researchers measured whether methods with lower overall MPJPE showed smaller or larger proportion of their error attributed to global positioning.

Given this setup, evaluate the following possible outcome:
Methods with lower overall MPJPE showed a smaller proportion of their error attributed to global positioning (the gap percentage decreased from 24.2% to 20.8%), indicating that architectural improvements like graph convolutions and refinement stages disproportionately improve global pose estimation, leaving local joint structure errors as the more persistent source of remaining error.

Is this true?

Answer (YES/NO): YES